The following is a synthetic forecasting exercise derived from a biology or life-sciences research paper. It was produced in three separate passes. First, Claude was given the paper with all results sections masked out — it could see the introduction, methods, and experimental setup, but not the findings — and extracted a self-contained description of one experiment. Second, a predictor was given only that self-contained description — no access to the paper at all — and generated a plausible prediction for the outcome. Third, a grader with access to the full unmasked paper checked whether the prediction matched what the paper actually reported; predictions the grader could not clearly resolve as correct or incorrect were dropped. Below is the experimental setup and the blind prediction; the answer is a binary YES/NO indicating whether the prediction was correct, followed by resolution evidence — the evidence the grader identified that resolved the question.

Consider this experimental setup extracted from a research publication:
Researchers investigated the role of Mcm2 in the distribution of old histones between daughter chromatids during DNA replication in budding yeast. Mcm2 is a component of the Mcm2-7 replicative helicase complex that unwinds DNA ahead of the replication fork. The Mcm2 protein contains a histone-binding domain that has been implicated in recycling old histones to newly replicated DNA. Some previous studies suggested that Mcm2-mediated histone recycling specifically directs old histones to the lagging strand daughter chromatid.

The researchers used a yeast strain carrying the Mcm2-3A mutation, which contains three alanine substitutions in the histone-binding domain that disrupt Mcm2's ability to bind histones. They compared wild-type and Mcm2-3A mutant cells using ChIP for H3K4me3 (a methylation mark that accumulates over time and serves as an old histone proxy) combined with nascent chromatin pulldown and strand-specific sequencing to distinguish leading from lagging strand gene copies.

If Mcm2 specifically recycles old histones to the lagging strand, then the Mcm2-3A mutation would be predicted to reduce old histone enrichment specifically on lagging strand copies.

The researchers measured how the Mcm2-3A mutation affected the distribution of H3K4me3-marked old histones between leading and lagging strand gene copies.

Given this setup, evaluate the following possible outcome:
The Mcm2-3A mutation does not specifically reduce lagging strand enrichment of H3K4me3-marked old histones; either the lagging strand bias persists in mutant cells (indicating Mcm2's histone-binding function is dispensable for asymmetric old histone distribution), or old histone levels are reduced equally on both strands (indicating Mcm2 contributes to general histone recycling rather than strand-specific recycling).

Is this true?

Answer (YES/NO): YES